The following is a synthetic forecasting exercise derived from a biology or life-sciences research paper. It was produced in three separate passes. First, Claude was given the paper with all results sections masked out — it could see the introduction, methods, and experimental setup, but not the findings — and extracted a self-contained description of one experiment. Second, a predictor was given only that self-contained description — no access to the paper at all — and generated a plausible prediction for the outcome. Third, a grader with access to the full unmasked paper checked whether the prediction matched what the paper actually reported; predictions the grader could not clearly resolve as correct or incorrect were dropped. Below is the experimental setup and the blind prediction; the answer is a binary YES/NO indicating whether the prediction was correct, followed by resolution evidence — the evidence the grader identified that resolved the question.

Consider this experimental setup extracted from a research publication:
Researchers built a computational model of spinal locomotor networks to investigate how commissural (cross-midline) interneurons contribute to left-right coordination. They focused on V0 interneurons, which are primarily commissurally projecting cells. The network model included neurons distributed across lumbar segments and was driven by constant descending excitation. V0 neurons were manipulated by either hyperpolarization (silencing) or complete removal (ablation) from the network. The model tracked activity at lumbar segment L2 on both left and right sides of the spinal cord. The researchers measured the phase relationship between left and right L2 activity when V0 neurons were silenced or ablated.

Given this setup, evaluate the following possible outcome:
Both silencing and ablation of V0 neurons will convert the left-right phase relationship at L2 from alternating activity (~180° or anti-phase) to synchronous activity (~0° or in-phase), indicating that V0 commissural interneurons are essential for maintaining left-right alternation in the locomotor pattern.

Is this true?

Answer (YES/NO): YES